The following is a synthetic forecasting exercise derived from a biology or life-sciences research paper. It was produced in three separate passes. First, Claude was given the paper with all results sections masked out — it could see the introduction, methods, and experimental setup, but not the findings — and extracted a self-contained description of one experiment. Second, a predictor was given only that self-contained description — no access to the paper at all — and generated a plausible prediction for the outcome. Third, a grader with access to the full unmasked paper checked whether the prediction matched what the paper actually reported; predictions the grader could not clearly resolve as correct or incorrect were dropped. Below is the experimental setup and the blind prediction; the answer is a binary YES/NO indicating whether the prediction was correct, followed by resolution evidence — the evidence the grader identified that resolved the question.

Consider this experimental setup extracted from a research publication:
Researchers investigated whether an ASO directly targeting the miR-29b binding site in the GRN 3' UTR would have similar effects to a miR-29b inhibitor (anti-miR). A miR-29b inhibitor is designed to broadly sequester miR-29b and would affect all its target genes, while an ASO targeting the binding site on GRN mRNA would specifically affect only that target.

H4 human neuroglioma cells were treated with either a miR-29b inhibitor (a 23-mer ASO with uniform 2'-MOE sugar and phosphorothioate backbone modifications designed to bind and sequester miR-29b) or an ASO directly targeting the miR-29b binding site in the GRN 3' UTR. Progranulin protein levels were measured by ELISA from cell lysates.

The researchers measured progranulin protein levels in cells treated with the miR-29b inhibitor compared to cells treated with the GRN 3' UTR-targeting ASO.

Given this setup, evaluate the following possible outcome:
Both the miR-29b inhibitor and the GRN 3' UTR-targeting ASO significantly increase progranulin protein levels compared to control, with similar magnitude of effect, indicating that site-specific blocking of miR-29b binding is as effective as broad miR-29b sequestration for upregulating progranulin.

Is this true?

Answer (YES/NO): YES